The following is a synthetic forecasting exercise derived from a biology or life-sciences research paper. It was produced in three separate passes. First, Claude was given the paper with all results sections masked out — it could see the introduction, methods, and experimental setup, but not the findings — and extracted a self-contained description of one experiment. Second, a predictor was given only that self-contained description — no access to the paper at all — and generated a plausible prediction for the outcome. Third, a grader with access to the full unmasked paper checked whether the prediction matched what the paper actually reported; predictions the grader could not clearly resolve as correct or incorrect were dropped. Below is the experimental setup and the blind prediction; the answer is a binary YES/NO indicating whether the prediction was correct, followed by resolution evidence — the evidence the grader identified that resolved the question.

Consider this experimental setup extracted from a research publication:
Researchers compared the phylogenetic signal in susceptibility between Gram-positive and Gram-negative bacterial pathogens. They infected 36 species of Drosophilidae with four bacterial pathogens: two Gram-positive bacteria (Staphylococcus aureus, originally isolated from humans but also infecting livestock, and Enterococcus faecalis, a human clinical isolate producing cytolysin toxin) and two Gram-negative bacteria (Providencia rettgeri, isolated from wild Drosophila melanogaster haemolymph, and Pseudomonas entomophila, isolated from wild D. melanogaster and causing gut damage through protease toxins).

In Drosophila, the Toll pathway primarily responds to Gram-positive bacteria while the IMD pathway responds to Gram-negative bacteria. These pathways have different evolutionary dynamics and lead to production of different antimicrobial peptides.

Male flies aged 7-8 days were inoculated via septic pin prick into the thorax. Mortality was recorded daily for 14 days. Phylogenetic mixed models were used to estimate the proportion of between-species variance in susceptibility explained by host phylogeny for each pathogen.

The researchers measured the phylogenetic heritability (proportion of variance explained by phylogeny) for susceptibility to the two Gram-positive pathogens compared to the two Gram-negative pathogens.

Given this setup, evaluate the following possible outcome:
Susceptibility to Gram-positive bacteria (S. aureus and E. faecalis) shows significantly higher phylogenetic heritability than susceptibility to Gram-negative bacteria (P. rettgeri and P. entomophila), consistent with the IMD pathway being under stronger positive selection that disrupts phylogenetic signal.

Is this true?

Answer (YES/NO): NO